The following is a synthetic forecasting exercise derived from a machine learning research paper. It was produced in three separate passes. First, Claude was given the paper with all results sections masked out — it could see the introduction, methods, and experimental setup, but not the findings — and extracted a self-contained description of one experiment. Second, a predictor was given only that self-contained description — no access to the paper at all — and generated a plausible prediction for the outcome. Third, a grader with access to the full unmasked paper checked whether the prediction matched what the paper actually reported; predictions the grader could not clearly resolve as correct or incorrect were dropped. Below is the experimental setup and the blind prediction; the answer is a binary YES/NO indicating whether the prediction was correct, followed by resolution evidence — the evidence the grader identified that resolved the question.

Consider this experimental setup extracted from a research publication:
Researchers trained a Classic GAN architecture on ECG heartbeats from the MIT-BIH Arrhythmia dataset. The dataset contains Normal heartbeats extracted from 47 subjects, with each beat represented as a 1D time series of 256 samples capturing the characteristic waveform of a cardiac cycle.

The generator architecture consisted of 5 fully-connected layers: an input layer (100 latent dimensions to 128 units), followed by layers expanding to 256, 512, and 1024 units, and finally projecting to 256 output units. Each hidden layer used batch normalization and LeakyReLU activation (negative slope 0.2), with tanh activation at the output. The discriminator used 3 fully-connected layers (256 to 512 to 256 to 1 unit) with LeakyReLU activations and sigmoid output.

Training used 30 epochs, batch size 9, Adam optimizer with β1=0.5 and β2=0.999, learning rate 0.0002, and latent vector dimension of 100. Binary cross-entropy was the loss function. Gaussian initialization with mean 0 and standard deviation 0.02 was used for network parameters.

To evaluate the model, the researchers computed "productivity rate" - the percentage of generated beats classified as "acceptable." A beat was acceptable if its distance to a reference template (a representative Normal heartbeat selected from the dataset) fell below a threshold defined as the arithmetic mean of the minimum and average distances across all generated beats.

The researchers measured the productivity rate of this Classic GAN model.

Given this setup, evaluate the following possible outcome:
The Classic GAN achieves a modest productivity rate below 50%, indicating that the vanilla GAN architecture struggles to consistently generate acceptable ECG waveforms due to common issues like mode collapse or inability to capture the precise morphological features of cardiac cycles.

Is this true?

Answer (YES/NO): NO